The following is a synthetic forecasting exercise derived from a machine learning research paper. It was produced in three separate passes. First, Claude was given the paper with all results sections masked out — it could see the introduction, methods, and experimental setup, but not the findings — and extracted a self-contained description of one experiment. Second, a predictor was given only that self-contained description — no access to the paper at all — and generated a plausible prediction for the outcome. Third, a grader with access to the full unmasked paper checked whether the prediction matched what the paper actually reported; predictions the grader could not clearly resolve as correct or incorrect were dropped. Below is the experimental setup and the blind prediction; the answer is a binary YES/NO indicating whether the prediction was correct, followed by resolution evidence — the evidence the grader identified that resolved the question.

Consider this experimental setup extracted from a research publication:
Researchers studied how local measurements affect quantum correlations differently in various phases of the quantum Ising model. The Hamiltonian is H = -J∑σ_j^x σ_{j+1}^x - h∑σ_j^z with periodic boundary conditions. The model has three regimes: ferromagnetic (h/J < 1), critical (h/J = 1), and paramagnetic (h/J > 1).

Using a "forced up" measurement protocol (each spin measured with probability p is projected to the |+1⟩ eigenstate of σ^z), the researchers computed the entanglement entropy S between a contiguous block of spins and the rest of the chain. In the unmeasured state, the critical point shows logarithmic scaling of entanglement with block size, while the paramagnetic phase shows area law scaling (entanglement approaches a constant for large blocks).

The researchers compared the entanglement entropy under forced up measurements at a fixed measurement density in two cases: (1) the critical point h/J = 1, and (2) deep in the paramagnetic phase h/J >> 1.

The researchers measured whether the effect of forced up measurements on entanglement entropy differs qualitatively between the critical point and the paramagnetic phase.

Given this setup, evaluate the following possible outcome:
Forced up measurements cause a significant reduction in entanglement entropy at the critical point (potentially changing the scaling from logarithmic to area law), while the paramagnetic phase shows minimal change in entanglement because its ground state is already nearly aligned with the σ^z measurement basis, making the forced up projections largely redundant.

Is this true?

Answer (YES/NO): NO